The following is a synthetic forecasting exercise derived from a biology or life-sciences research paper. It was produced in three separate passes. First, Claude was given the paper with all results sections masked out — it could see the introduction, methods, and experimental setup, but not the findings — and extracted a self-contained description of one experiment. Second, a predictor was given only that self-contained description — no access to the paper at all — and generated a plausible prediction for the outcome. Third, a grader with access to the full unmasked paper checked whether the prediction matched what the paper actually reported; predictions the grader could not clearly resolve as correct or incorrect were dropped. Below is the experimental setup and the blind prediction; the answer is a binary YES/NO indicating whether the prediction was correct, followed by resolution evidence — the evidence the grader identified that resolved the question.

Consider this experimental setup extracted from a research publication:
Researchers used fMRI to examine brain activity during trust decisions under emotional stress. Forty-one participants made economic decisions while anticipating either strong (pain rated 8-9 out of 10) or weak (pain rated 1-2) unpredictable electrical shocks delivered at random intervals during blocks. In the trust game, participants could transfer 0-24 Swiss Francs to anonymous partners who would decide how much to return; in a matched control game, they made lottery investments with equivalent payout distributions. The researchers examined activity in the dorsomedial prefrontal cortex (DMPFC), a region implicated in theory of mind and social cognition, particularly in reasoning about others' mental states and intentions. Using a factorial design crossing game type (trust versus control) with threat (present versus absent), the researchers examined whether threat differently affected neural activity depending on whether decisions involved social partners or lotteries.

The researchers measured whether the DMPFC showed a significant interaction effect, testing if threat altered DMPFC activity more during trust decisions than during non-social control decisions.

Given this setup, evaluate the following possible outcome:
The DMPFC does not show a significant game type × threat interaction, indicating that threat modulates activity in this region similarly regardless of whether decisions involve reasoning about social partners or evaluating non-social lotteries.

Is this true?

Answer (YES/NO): YES